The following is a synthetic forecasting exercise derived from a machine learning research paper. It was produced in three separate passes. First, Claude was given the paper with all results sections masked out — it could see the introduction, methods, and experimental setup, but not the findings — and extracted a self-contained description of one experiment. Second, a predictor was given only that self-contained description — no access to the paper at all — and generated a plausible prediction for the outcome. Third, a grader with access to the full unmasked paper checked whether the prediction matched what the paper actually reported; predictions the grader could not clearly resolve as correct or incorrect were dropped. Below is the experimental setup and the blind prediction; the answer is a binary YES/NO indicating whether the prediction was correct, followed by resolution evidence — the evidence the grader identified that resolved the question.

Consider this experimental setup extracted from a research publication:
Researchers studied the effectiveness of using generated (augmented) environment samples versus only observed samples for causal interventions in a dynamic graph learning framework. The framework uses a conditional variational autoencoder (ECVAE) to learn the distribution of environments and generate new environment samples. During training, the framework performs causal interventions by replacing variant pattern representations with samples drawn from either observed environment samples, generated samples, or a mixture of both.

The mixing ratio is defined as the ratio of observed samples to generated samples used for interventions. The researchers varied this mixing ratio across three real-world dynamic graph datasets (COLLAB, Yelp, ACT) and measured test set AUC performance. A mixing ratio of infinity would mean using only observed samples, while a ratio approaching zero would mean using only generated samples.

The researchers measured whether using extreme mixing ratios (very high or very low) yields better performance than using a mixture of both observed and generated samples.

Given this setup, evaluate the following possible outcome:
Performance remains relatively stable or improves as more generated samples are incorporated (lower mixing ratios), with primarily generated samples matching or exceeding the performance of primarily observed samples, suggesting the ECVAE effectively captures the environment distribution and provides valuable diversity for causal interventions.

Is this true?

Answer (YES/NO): NO